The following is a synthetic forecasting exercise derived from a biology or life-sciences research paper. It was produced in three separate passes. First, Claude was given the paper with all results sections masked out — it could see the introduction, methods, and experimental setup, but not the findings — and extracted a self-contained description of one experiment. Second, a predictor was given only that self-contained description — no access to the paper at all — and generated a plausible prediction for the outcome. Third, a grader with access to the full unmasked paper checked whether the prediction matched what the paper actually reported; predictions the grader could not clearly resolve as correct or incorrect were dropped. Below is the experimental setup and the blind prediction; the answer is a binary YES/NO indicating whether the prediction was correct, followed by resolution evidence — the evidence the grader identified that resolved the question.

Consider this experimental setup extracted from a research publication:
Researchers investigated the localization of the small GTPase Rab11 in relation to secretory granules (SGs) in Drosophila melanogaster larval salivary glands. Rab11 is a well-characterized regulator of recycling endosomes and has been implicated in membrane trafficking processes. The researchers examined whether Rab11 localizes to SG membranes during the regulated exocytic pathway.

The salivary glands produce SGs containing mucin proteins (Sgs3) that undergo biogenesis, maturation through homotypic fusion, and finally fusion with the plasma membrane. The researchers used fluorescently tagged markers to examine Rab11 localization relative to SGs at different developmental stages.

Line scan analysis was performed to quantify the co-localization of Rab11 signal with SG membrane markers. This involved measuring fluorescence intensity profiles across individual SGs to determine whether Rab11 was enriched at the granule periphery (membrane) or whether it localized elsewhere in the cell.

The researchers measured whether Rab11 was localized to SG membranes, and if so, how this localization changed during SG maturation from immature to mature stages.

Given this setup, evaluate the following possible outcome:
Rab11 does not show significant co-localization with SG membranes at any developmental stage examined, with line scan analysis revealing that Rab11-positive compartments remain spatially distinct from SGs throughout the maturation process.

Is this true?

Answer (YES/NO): NO